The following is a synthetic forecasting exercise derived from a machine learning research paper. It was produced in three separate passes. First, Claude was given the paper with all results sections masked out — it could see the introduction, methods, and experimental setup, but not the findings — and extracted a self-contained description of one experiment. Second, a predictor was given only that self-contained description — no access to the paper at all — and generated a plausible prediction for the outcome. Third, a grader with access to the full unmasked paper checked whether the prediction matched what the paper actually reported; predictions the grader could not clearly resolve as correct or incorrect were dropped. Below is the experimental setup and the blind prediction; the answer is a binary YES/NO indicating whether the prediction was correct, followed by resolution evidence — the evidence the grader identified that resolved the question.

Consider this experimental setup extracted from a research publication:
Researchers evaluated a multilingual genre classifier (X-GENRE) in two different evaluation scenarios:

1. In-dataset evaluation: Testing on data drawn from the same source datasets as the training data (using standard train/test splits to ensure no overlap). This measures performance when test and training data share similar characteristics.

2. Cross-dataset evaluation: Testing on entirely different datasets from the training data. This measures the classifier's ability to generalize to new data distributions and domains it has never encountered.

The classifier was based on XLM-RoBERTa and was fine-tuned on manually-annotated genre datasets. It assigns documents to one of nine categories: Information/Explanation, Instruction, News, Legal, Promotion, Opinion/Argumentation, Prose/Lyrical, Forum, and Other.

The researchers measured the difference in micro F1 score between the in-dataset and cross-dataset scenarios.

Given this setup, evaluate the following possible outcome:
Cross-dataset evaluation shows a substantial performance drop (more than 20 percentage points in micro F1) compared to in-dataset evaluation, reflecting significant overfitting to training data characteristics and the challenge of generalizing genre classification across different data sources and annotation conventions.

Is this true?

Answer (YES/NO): NO